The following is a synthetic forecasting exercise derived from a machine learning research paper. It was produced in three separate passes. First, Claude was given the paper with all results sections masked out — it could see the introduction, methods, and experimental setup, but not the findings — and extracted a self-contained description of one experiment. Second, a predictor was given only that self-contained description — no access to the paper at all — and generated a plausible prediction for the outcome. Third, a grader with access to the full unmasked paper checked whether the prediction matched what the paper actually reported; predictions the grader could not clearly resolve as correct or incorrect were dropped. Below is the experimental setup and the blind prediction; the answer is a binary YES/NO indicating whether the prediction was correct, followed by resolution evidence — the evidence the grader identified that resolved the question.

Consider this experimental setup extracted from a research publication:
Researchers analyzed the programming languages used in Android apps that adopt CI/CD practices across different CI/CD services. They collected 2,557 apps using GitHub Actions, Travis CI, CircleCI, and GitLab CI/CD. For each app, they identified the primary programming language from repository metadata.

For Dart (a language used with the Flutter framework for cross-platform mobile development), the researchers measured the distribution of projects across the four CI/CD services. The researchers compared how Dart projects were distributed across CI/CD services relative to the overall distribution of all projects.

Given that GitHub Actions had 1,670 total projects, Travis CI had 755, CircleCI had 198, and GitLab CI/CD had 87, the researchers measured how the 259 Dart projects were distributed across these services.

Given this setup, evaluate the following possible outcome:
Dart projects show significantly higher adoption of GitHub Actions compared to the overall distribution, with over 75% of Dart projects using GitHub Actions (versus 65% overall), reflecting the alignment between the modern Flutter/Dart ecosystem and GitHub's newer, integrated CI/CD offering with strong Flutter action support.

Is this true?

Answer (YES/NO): YES